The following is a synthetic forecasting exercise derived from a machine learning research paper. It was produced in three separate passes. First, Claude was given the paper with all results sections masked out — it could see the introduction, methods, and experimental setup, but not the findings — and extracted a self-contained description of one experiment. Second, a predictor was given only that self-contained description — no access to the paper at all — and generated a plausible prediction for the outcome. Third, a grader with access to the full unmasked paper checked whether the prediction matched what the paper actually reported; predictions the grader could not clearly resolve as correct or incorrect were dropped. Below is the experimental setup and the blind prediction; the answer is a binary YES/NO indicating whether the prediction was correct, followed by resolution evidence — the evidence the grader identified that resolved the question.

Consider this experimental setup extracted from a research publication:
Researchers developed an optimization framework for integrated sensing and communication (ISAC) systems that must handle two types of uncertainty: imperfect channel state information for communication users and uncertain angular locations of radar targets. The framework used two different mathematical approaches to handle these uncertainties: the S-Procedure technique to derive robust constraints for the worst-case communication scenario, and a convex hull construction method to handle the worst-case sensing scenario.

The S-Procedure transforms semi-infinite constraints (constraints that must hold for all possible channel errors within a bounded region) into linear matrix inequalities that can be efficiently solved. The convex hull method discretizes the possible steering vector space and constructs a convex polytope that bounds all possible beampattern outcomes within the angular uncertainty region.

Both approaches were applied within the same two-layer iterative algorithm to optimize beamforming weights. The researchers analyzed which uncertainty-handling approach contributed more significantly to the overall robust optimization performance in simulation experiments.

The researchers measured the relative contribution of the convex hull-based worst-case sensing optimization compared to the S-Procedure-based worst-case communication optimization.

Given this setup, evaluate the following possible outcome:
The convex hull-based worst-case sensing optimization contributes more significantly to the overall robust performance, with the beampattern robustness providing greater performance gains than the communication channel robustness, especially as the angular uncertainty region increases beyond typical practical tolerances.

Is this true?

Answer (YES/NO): NO